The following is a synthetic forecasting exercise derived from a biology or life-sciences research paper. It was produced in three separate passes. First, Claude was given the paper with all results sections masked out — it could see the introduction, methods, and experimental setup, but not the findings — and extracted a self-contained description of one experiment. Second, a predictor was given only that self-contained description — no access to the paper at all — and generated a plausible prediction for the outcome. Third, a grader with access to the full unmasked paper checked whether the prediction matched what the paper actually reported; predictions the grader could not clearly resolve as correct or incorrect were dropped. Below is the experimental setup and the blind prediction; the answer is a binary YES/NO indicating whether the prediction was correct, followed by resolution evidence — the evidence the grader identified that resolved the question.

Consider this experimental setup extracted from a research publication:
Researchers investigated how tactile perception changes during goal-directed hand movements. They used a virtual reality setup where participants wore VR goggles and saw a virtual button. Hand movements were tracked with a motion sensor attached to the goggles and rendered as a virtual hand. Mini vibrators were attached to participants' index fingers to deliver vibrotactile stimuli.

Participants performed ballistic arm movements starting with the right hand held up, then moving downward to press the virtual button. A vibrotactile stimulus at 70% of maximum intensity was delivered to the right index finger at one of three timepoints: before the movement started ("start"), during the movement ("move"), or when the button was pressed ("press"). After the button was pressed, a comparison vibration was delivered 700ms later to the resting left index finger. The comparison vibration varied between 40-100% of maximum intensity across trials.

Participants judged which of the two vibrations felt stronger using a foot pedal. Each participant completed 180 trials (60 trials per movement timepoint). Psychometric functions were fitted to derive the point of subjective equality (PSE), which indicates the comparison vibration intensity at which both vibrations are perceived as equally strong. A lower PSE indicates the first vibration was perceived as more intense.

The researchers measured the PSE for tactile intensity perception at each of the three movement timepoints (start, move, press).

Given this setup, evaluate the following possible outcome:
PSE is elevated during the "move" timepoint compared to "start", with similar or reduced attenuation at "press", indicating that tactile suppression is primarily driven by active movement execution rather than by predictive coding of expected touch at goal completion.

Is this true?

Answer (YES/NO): NO